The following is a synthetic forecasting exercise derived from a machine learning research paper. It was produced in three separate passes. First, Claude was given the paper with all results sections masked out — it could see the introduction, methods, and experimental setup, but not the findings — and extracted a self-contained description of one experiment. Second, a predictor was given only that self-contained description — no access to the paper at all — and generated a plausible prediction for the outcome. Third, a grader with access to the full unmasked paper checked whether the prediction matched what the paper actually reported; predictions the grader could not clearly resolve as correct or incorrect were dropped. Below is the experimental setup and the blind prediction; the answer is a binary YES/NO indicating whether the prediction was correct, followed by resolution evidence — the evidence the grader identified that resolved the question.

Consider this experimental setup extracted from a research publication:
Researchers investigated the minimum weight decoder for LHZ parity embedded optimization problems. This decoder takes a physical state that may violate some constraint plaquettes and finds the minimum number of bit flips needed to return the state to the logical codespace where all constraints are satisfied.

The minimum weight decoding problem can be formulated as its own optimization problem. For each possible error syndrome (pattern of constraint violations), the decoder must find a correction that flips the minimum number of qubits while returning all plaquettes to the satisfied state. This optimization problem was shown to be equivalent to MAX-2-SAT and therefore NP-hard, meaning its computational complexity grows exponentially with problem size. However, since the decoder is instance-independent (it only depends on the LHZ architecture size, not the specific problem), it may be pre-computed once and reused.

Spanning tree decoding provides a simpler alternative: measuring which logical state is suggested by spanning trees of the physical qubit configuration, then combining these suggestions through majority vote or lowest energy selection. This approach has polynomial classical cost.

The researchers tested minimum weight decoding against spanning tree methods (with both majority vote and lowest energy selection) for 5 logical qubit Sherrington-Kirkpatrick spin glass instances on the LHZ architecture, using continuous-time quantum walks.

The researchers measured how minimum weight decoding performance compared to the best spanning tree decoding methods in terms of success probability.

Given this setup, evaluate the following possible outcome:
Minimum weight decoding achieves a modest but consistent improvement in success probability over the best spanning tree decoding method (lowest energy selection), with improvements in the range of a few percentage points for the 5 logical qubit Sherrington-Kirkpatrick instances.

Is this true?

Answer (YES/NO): NO